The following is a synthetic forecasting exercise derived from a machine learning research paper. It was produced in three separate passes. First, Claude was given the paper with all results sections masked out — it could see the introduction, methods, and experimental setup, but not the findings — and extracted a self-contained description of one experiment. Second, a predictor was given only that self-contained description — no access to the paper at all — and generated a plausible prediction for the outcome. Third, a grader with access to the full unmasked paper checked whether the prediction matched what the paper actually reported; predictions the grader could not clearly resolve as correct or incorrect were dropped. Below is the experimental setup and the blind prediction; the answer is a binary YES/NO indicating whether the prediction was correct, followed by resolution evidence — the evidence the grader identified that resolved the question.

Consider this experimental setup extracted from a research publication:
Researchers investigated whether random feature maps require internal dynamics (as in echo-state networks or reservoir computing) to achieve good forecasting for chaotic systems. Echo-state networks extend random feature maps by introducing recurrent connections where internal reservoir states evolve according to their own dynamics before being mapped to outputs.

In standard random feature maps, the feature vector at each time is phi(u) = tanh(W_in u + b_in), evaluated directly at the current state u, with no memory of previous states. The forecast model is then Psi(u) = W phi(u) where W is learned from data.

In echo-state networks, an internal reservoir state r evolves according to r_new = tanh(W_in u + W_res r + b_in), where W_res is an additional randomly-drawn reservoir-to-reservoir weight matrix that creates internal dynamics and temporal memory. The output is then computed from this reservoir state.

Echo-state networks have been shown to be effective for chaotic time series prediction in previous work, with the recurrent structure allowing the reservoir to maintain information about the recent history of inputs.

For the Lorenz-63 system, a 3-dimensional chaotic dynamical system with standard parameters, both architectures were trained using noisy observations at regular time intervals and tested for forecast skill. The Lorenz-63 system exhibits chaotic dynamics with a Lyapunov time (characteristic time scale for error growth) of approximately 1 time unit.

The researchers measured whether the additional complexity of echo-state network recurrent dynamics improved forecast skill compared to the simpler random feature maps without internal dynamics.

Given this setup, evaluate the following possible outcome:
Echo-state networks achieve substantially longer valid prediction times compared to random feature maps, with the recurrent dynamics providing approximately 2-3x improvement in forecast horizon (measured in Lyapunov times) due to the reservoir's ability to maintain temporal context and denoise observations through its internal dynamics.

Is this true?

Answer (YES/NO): NO